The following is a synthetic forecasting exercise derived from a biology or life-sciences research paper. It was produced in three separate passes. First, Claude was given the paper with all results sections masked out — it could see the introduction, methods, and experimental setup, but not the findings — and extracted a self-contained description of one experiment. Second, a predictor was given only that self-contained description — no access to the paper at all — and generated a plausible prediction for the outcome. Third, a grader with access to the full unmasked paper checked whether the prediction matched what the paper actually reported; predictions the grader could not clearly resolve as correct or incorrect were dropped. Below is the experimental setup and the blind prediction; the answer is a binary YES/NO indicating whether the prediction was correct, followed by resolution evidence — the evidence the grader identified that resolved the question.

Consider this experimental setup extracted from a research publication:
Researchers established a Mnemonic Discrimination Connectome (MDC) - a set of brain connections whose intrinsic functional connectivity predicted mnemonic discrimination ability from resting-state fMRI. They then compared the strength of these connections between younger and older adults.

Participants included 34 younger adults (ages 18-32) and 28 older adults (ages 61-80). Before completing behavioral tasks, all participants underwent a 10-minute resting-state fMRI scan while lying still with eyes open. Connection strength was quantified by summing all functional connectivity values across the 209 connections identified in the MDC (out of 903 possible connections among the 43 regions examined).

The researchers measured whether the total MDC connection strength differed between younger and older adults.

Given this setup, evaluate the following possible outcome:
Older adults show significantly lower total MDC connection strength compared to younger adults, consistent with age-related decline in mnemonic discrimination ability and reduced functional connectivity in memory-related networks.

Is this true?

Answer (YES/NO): YES